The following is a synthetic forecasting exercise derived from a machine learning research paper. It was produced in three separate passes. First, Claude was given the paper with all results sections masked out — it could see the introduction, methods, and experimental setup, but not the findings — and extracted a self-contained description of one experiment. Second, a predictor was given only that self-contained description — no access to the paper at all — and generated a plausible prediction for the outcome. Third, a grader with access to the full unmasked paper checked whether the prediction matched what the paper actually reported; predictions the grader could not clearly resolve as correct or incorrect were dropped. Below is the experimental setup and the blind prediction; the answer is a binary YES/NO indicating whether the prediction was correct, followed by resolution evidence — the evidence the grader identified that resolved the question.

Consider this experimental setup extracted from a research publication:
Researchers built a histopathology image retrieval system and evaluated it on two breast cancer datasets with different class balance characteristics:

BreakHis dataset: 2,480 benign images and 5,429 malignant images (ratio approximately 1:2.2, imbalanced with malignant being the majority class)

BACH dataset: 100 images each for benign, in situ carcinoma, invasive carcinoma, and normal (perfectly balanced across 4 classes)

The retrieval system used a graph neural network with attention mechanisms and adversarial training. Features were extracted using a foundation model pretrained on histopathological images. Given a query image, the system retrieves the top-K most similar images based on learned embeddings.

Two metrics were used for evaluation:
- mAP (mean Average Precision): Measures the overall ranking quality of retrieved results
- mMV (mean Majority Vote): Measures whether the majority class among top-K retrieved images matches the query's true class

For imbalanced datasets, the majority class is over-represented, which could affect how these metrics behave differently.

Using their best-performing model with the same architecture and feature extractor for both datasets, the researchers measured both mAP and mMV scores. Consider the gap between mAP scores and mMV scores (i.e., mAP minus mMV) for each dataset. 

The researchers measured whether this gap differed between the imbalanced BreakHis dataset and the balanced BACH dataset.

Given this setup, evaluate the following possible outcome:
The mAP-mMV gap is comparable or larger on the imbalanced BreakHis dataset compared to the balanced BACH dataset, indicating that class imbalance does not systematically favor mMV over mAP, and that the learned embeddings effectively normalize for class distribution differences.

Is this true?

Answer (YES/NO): YES